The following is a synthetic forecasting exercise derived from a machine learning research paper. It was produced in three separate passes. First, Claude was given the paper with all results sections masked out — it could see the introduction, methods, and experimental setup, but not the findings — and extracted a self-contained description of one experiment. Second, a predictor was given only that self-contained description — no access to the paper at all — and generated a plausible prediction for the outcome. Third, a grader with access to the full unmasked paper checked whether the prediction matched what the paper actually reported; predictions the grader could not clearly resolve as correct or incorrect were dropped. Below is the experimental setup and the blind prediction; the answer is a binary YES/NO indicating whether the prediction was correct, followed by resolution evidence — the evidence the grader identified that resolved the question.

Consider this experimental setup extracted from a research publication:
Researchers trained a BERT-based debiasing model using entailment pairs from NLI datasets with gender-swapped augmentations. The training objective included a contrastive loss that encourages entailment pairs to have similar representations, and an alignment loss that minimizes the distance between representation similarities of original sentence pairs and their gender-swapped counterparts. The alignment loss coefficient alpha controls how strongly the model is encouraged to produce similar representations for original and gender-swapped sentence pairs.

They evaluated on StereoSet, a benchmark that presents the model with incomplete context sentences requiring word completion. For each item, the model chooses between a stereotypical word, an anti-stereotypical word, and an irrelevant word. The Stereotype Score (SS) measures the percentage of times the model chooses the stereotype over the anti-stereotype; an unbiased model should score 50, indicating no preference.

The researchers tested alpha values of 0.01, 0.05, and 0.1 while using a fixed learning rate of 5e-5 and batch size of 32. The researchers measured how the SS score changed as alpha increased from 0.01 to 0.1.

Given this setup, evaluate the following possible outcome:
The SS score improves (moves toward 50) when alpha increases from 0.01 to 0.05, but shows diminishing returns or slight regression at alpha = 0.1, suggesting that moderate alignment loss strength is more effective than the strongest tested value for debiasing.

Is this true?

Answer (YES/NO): YES